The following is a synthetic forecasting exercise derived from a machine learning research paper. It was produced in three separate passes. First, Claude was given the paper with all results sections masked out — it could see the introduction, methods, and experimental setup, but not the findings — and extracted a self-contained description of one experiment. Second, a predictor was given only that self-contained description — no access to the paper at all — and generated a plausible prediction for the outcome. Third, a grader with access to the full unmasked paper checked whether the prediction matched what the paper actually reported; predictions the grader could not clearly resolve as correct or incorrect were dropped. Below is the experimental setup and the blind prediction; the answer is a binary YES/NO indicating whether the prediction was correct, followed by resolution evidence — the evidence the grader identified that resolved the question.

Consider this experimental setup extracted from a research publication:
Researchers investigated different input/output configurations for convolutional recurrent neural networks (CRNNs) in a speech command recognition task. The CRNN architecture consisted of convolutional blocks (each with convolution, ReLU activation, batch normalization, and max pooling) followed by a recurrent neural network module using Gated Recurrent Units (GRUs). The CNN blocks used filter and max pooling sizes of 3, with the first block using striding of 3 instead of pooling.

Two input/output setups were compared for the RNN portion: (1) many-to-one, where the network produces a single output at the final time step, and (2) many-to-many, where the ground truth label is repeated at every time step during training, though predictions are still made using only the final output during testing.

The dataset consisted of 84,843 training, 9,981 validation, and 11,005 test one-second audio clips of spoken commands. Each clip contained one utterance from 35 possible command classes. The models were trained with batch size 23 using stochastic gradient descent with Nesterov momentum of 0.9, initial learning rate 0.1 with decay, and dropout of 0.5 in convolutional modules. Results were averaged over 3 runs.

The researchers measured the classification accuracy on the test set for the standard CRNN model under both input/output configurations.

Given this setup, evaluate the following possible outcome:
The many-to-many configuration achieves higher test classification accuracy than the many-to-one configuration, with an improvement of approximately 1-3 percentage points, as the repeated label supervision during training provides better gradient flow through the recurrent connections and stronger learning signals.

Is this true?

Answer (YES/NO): NO